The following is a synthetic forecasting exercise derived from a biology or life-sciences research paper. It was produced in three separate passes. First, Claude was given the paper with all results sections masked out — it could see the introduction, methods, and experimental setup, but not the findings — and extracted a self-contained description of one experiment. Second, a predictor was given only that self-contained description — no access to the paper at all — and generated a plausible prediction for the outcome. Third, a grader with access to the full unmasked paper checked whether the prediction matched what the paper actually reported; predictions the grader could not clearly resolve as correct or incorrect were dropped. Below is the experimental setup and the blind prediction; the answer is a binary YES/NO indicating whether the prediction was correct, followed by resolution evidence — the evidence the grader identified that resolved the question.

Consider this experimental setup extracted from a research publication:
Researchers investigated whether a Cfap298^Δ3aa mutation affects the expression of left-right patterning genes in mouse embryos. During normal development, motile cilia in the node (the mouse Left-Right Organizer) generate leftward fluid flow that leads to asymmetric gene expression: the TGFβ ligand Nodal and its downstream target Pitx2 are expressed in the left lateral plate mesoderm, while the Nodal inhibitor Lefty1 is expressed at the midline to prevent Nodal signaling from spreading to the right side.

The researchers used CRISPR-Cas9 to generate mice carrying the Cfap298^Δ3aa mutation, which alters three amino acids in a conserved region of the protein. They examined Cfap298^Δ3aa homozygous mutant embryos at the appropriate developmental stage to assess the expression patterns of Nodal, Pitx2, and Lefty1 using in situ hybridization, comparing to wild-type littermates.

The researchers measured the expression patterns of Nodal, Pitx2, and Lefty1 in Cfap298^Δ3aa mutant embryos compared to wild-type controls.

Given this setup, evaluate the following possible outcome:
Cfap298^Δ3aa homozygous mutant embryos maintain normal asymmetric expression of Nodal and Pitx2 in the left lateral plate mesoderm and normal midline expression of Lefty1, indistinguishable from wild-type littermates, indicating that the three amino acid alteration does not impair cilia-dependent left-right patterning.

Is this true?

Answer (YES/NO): NO